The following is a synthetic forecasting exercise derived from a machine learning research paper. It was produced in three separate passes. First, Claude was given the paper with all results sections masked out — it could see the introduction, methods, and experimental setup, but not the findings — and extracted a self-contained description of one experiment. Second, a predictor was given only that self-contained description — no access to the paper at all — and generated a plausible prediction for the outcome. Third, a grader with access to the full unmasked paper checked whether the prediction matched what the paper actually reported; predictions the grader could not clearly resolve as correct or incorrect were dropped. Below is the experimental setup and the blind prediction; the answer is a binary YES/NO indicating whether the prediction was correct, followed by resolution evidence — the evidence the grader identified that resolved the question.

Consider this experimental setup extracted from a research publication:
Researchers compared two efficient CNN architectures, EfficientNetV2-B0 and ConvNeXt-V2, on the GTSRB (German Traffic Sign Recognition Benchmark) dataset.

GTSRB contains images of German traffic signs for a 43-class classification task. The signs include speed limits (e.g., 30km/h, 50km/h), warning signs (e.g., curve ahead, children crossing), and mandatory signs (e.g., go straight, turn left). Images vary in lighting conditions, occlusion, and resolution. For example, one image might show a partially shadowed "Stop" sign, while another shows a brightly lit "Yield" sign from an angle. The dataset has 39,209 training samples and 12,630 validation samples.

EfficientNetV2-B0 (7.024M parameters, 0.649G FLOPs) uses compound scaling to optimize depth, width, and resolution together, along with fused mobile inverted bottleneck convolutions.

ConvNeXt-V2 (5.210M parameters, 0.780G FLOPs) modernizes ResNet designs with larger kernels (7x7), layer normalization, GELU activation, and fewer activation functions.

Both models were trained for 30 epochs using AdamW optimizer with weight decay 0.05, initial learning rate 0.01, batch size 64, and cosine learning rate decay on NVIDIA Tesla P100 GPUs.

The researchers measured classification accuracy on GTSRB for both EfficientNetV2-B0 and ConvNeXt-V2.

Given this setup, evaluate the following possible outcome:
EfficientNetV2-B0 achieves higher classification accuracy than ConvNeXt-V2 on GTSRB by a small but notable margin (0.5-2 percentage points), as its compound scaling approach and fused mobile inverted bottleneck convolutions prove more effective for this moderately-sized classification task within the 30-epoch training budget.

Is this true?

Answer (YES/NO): YES